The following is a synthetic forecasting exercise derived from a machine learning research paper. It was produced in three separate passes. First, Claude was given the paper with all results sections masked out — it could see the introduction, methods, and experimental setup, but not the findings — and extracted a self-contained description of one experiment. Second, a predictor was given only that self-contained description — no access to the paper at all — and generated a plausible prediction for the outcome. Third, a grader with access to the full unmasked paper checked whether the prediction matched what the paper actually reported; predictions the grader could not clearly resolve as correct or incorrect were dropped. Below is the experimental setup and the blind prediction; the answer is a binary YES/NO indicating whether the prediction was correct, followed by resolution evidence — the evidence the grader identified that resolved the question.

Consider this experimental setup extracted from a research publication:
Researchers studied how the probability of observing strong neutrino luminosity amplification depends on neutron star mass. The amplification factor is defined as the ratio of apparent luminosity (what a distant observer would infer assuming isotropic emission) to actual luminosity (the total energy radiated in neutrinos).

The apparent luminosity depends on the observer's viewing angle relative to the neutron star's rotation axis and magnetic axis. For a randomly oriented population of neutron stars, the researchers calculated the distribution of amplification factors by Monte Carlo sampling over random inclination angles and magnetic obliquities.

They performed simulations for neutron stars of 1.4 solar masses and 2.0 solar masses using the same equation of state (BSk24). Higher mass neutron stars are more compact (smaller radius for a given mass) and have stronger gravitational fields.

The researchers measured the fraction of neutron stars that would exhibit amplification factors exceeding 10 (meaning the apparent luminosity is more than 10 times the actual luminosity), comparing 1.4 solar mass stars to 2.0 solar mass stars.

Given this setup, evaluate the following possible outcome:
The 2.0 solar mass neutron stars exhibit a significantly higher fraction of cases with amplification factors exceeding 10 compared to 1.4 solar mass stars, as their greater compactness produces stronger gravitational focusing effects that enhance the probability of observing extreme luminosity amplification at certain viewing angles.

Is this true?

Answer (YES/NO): NO